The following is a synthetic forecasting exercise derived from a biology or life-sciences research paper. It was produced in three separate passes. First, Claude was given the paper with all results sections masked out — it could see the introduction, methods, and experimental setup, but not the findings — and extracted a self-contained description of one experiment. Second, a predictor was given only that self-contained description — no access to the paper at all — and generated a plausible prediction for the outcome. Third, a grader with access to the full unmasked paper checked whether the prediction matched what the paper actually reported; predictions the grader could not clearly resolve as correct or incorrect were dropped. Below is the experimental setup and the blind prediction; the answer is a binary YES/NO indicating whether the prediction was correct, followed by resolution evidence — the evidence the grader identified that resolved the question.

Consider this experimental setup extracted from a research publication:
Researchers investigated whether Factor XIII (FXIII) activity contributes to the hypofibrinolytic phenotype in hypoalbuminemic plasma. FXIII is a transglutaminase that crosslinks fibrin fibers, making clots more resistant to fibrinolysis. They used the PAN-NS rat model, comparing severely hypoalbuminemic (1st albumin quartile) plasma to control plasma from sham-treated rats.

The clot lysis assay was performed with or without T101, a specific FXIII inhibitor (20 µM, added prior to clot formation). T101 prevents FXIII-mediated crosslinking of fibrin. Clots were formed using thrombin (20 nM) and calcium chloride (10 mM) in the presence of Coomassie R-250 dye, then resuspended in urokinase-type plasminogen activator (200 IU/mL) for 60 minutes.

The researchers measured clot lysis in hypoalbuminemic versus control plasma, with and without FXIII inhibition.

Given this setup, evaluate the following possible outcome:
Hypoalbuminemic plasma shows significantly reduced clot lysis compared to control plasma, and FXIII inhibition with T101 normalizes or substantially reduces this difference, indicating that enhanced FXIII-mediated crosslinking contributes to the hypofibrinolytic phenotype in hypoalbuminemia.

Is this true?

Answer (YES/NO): NO